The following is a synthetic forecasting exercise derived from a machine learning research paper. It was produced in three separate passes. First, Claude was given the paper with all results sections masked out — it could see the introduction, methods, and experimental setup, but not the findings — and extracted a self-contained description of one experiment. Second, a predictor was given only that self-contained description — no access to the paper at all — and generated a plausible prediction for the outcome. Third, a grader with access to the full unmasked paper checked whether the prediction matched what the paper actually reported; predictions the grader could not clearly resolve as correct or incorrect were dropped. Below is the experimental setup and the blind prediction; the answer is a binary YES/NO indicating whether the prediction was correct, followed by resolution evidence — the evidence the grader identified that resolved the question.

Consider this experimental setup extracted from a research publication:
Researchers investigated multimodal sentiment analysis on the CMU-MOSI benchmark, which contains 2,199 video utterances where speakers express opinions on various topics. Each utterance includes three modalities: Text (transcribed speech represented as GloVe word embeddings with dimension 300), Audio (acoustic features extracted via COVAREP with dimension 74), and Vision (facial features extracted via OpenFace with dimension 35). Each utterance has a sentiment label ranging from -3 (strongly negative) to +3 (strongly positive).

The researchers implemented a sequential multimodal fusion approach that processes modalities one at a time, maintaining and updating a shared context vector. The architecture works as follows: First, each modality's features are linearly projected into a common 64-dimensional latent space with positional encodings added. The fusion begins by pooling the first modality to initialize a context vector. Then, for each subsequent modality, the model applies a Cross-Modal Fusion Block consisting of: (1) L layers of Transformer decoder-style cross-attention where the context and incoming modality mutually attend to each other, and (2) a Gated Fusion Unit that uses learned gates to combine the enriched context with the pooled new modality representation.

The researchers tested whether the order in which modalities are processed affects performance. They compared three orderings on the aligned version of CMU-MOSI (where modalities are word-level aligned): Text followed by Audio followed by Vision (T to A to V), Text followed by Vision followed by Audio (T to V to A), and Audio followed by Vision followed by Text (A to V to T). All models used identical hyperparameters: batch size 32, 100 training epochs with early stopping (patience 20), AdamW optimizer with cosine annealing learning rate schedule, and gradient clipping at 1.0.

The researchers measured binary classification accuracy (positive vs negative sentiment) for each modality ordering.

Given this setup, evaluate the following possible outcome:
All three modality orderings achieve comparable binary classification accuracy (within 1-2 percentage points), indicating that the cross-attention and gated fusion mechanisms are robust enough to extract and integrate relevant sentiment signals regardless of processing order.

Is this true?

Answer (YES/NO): NO